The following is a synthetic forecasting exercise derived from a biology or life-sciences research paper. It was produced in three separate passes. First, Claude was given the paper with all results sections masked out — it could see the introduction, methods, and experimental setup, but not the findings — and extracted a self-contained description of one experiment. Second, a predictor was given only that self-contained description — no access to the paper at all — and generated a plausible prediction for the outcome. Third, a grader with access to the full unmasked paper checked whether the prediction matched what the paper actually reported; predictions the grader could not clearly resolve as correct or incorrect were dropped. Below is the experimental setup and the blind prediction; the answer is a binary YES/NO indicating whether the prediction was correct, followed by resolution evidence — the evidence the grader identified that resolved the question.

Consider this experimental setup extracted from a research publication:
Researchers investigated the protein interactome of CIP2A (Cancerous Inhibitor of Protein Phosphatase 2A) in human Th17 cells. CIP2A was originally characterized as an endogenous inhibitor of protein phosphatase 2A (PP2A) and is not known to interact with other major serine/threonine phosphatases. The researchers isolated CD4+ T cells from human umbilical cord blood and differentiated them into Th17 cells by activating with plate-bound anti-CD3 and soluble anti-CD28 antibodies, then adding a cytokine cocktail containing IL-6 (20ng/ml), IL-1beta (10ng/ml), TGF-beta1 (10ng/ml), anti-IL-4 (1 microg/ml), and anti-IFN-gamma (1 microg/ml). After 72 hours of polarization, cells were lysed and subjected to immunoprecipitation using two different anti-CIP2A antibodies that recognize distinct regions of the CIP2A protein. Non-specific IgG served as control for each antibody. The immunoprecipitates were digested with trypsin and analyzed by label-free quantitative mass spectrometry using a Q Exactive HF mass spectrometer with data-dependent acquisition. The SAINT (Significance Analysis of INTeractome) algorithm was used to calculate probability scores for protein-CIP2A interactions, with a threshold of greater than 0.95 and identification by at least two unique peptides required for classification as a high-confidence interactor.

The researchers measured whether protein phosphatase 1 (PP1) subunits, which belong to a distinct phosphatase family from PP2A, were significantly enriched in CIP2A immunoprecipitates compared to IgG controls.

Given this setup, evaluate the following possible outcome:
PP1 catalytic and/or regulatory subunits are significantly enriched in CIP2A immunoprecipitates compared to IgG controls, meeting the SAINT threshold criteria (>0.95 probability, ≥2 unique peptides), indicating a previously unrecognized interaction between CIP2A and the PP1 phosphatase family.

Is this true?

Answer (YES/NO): YES